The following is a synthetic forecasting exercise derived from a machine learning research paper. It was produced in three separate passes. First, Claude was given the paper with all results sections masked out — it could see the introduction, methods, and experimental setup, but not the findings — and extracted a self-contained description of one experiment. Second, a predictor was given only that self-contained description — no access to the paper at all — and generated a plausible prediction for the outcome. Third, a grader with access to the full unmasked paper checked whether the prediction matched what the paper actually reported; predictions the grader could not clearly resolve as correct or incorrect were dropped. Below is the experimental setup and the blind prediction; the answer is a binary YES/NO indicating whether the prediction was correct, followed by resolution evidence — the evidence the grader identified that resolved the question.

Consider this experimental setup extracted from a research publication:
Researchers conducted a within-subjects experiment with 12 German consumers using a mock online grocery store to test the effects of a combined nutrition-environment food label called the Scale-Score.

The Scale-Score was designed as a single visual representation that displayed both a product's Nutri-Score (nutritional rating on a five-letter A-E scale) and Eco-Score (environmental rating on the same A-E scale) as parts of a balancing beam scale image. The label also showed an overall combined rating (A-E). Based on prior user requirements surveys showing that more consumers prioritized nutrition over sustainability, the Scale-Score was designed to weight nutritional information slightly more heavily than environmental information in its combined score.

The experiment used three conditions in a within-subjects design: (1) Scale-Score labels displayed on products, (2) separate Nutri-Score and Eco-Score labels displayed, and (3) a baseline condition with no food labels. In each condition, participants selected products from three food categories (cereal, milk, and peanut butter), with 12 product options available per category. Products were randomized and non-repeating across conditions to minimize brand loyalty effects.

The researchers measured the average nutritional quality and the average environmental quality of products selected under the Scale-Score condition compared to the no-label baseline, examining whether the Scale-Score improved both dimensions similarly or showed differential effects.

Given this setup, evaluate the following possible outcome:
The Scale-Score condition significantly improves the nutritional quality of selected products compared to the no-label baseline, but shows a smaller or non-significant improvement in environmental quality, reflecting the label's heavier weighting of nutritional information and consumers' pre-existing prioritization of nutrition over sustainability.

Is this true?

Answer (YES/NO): NO